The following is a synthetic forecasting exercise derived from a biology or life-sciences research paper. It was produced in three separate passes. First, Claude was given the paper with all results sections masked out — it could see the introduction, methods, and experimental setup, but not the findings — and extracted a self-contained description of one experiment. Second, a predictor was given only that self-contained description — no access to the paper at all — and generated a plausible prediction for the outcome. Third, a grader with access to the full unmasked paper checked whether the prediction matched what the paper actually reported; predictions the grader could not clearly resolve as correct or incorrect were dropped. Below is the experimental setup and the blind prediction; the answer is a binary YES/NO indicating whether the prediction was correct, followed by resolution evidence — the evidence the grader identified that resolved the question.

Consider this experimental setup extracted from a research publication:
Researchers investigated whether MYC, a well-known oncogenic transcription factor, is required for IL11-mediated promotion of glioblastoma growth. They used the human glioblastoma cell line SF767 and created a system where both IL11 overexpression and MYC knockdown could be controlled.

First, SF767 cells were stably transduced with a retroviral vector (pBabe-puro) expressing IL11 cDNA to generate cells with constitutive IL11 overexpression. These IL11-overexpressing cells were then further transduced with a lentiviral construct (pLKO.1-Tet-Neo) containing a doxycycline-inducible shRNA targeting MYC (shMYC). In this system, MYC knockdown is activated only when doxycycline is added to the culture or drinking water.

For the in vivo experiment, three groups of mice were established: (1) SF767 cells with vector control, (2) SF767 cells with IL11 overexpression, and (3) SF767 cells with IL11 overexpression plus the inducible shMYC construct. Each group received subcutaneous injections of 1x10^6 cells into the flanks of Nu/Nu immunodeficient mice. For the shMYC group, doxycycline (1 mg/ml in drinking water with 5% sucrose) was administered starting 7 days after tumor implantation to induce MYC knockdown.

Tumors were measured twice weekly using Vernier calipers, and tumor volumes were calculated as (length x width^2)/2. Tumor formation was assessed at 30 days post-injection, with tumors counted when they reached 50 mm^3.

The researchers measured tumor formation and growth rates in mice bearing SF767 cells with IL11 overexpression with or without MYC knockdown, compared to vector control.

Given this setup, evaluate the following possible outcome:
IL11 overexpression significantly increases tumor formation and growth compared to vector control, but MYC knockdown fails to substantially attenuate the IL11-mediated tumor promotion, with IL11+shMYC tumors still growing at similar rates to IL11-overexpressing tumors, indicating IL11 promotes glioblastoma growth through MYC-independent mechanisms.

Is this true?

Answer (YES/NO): NO